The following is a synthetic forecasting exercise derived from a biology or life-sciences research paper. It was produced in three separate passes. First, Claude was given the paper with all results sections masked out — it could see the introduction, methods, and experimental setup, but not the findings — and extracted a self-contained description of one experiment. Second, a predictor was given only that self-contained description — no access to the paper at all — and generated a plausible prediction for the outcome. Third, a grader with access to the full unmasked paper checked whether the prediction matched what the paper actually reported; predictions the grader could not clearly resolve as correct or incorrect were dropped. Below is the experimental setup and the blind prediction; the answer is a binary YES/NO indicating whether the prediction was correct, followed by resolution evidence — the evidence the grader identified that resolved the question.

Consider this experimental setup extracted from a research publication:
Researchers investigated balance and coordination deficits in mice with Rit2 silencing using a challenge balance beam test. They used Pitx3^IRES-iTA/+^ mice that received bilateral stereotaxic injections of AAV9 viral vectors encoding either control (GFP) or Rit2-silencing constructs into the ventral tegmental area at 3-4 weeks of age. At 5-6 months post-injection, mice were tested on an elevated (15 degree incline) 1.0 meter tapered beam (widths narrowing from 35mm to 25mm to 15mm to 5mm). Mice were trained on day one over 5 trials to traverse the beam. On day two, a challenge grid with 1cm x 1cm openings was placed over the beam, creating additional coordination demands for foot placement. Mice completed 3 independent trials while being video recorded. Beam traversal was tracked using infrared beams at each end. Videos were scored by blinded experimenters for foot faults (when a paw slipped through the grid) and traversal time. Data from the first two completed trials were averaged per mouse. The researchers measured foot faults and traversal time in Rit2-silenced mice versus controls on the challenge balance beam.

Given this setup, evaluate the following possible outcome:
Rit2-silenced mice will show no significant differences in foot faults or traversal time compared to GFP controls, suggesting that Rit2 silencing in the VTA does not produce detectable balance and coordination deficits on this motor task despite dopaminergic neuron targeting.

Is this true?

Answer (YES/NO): NO